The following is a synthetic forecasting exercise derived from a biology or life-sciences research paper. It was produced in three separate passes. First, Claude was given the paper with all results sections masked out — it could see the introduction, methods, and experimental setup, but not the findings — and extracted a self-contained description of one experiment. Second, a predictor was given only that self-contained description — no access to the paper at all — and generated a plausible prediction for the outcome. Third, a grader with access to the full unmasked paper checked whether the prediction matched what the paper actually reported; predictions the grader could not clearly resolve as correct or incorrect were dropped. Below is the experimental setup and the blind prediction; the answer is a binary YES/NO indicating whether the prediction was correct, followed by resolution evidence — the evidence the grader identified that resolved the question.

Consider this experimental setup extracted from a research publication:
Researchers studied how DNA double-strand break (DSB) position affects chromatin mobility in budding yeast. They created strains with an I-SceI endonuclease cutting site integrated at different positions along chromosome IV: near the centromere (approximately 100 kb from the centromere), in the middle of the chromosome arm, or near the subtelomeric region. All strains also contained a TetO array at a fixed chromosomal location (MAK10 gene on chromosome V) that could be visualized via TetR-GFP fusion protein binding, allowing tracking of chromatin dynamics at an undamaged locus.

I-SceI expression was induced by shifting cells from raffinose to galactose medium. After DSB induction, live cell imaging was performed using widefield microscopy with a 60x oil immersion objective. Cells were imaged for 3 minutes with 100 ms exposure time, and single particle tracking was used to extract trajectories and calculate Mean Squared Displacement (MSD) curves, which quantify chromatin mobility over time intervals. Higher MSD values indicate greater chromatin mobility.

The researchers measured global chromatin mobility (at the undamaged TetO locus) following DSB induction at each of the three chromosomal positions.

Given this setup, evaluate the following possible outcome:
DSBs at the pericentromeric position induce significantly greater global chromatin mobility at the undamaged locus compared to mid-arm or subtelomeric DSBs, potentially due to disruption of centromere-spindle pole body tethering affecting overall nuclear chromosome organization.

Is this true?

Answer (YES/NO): NO